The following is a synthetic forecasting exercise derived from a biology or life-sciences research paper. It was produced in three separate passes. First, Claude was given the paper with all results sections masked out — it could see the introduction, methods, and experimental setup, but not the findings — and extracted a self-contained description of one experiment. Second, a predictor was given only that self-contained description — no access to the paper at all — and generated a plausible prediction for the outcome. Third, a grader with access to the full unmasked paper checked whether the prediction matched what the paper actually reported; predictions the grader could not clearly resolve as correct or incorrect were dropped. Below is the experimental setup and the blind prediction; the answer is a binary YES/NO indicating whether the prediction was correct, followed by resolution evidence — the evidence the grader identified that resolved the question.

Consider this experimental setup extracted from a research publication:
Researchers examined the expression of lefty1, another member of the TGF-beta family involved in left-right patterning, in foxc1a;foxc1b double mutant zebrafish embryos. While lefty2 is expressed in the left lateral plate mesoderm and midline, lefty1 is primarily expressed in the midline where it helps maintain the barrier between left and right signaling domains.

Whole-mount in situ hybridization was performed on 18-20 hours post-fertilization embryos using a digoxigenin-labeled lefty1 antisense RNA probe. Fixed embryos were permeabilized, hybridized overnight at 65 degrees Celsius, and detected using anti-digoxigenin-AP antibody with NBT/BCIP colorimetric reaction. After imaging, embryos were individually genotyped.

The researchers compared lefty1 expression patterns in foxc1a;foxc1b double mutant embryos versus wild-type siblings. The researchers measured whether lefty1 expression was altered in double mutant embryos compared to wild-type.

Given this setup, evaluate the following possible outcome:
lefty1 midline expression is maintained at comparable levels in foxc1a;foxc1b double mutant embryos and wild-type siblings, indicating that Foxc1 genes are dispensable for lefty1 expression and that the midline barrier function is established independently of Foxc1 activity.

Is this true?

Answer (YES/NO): YES